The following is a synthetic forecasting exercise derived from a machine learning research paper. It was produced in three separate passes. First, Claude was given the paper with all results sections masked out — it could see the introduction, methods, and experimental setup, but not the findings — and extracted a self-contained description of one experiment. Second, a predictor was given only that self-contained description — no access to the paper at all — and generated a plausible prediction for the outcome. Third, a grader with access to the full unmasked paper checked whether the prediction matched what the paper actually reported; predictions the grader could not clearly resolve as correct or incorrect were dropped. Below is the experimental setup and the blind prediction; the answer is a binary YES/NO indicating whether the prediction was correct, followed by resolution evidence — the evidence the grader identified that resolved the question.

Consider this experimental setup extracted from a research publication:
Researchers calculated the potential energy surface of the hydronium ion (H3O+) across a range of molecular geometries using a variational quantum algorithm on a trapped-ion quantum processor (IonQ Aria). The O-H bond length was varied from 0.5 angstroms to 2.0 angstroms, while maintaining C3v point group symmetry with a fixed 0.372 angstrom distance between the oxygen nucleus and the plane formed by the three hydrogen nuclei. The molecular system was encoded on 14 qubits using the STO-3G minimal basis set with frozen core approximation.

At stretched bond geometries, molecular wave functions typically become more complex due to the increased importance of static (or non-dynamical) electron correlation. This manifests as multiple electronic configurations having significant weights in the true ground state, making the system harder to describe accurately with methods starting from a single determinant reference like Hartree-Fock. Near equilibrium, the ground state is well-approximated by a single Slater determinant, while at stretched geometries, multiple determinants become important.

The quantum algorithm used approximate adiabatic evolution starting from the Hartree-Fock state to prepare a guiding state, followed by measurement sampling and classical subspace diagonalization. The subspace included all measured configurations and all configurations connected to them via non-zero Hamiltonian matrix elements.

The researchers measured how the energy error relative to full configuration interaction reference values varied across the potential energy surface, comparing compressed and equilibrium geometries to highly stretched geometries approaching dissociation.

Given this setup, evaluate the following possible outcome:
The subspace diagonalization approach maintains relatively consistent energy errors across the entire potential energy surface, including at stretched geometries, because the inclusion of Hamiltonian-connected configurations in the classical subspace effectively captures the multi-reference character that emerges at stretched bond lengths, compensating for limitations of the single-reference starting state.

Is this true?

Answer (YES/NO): NO